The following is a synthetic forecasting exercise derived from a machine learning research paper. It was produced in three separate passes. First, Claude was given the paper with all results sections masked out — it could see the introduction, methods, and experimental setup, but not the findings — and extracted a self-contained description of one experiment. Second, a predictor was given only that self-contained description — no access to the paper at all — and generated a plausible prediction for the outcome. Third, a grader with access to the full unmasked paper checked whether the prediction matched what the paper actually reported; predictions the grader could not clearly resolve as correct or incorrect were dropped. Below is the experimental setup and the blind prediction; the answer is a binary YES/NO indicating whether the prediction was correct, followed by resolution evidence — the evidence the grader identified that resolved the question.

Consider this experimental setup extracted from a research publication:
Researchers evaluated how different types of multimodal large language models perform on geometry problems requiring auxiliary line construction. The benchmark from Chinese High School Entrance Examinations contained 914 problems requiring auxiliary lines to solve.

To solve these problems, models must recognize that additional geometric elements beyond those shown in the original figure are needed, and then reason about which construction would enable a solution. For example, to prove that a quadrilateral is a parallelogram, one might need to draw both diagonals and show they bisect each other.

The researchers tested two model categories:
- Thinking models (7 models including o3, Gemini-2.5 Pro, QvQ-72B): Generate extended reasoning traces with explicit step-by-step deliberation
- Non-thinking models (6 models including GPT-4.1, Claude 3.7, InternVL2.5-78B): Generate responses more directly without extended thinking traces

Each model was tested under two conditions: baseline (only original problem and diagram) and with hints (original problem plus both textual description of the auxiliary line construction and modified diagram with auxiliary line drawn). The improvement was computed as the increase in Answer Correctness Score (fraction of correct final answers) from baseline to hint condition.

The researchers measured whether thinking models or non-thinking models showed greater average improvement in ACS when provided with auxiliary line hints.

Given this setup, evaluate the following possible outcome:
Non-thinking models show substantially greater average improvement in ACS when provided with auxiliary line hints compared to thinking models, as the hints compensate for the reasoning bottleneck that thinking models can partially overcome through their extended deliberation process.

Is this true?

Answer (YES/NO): NO